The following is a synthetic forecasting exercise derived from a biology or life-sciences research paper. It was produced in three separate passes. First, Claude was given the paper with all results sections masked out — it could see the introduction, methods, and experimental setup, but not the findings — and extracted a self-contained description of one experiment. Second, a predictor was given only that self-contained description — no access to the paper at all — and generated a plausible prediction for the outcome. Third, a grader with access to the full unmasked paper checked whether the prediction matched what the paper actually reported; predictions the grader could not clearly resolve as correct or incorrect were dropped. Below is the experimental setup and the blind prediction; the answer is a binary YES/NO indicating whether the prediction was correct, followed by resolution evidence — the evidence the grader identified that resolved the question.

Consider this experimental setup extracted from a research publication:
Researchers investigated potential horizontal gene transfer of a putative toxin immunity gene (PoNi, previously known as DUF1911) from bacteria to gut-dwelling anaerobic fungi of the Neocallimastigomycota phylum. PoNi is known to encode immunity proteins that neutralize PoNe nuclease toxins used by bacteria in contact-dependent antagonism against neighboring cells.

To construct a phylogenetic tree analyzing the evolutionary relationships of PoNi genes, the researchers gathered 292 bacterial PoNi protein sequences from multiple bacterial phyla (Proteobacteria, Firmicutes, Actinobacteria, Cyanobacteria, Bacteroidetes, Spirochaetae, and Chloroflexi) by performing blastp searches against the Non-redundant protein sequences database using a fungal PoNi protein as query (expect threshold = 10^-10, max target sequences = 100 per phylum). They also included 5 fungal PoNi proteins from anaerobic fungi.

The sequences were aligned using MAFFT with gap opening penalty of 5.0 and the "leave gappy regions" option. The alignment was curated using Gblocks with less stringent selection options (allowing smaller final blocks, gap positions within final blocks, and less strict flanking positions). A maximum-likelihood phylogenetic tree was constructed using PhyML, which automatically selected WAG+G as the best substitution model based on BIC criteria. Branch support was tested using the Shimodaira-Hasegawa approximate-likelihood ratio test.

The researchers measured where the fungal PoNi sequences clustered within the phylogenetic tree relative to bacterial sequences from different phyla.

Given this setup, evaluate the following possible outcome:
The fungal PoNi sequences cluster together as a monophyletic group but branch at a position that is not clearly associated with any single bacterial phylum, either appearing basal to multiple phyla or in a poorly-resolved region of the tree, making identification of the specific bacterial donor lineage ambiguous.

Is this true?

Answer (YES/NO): NO